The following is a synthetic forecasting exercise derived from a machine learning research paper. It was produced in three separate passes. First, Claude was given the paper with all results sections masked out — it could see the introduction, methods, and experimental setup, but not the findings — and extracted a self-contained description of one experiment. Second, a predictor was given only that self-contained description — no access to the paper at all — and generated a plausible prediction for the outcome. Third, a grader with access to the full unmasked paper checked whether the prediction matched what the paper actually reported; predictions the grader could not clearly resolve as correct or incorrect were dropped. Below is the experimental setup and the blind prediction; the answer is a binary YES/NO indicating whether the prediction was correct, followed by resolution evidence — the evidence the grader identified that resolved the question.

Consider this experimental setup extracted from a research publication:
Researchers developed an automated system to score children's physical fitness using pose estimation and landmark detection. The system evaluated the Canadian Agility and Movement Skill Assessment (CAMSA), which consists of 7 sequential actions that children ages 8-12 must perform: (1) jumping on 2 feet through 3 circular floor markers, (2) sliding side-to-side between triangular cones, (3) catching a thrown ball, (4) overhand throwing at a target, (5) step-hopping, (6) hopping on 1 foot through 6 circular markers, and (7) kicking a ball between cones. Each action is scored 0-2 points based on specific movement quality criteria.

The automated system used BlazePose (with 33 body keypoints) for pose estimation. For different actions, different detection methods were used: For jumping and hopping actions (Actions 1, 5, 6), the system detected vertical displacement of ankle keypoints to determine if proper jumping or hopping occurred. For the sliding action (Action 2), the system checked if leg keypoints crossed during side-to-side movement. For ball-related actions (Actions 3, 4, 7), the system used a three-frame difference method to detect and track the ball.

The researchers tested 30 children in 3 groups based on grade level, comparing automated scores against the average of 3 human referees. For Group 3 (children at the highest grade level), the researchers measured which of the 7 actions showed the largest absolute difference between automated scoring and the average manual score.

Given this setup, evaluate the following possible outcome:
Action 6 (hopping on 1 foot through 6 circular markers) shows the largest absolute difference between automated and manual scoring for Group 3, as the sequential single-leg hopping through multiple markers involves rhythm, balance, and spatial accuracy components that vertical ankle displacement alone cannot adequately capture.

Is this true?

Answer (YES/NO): NO